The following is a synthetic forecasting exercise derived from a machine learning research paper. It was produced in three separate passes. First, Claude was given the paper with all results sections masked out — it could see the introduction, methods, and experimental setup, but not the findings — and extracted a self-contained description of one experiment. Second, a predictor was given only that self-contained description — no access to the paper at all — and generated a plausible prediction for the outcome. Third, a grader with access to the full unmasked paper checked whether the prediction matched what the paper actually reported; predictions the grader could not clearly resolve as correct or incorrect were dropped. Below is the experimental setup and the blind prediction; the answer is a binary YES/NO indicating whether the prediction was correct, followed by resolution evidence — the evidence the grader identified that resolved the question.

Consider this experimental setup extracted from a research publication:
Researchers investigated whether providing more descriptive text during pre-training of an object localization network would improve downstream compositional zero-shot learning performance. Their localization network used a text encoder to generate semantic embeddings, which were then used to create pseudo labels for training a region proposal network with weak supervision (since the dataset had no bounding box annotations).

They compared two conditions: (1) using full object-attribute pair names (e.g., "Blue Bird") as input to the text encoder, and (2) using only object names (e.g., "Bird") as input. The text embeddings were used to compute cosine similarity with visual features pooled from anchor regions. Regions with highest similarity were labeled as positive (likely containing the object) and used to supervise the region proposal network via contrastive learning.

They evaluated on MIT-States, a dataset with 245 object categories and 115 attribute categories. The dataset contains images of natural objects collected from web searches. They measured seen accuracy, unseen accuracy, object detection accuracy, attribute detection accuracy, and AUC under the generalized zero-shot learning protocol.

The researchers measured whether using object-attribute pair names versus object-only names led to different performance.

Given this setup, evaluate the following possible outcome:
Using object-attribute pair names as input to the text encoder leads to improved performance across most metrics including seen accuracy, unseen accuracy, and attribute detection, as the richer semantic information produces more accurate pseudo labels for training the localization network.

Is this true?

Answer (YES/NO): YES